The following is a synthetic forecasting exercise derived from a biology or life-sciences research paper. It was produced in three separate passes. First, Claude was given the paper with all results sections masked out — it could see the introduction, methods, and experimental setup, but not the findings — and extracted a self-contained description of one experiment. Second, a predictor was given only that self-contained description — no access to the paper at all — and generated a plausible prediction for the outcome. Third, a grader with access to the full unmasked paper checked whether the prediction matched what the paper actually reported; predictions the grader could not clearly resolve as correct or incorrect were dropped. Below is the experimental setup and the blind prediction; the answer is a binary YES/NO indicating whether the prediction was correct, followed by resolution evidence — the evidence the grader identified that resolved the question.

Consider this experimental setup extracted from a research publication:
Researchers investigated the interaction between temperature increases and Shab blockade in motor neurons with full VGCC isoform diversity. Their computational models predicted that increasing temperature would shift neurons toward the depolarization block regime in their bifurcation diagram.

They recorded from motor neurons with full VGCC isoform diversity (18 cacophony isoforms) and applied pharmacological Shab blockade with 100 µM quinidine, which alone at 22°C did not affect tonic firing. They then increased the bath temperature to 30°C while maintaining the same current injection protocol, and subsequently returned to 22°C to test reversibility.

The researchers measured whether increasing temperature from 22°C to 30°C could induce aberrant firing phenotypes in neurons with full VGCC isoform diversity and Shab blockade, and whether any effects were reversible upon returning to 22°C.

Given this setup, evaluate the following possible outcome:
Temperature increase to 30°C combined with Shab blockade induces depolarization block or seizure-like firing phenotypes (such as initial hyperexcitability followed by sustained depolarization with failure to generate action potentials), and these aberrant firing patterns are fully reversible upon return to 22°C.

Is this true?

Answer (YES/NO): YES